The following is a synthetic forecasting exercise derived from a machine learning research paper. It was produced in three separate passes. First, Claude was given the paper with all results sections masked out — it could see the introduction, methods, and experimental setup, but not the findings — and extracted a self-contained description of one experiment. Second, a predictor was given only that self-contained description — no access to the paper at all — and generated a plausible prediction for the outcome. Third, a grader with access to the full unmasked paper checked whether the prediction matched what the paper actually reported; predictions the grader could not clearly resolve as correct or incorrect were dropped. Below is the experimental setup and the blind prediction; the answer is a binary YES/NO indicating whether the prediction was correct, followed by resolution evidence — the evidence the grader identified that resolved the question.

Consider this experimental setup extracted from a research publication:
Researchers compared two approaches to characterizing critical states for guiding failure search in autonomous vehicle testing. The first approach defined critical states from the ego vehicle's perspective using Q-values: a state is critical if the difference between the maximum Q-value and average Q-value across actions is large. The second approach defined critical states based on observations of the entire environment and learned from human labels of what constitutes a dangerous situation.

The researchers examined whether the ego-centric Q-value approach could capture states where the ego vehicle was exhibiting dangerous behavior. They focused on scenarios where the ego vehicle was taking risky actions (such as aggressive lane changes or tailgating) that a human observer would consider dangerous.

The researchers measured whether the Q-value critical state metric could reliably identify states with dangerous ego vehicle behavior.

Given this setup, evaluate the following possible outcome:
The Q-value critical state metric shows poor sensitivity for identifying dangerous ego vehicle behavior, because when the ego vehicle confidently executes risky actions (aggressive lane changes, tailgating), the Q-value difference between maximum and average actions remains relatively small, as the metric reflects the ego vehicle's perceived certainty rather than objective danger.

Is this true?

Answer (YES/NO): YES